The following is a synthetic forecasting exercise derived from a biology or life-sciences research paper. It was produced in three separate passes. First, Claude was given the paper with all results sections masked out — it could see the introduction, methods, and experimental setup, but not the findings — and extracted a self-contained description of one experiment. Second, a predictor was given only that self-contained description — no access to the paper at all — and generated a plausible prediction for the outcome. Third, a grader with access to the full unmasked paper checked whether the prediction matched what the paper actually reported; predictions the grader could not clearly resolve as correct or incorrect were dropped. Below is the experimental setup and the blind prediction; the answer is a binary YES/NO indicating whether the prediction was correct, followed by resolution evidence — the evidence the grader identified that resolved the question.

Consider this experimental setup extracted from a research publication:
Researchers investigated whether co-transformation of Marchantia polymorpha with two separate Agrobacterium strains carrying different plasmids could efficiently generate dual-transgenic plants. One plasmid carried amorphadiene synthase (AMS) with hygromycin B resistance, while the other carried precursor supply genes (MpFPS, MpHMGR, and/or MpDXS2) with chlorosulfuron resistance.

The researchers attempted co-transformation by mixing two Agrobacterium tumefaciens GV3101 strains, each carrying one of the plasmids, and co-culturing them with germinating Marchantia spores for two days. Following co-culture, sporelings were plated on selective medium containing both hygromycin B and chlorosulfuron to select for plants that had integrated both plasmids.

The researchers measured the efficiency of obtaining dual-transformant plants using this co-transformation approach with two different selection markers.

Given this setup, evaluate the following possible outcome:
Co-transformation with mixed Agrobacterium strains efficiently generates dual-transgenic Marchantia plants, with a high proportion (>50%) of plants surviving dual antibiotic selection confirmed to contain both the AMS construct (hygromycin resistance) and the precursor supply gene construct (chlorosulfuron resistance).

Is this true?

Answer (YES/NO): NO